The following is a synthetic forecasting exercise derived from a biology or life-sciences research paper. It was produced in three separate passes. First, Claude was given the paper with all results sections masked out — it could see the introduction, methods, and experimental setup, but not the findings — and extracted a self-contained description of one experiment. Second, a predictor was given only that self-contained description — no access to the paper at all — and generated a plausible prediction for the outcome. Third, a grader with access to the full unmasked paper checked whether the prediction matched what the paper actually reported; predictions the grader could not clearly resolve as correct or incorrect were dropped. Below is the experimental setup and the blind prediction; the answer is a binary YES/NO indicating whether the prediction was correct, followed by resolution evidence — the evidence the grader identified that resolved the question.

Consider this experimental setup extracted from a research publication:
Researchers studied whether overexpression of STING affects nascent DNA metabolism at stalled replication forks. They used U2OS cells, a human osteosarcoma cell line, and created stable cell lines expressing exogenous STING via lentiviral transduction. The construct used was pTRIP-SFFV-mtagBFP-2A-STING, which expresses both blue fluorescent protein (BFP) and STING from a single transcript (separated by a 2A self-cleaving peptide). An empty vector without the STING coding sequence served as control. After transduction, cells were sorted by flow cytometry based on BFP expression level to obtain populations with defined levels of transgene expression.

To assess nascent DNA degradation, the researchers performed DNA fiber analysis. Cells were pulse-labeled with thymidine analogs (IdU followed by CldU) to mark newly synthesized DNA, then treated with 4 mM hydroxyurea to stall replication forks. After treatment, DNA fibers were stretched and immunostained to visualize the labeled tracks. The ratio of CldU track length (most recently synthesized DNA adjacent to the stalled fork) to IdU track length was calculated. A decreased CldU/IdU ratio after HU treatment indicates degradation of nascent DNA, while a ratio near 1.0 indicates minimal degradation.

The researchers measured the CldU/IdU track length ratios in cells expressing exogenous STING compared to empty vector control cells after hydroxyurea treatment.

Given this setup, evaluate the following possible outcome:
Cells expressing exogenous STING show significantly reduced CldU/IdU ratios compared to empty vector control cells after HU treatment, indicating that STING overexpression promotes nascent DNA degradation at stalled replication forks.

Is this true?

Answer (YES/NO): YES